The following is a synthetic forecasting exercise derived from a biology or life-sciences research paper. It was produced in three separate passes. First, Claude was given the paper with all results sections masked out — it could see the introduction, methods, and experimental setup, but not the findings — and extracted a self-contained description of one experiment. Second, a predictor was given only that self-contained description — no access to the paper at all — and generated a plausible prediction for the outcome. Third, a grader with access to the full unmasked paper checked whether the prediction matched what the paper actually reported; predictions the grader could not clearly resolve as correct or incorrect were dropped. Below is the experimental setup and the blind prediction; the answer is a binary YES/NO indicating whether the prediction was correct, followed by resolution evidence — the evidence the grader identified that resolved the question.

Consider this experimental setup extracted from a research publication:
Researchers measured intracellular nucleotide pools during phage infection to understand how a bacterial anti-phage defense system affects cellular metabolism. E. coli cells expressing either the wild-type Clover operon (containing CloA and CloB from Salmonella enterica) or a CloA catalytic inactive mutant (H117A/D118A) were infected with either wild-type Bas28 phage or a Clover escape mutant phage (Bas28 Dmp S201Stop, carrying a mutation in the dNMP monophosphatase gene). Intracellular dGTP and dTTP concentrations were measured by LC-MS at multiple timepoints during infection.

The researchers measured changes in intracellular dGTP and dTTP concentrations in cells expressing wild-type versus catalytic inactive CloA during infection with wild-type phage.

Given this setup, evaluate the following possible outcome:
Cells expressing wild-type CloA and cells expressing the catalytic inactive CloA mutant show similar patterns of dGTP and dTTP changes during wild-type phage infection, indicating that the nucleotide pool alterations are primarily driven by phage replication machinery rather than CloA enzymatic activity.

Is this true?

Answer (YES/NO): NO